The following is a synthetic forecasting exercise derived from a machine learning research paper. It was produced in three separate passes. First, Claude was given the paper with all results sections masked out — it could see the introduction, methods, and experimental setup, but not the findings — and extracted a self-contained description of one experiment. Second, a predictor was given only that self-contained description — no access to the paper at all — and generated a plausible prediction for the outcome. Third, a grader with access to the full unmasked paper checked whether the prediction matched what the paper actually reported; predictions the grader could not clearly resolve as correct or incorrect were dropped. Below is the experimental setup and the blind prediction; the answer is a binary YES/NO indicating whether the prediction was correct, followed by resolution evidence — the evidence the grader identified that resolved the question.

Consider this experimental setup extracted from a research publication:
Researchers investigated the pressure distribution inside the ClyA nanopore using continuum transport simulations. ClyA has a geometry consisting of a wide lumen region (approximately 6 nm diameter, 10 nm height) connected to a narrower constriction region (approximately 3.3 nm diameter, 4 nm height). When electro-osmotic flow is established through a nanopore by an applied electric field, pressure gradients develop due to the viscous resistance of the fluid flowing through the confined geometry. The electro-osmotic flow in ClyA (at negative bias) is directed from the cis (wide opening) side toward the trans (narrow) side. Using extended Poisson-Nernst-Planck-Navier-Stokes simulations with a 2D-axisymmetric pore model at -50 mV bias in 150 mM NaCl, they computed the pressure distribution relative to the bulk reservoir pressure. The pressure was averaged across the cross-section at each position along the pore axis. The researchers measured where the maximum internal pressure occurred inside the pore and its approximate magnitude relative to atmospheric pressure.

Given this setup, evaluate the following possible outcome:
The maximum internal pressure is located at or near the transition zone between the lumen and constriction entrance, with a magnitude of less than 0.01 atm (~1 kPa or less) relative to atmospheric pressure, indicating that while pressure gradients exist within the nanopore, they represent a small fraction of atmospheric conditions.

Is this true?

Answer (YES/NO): NO